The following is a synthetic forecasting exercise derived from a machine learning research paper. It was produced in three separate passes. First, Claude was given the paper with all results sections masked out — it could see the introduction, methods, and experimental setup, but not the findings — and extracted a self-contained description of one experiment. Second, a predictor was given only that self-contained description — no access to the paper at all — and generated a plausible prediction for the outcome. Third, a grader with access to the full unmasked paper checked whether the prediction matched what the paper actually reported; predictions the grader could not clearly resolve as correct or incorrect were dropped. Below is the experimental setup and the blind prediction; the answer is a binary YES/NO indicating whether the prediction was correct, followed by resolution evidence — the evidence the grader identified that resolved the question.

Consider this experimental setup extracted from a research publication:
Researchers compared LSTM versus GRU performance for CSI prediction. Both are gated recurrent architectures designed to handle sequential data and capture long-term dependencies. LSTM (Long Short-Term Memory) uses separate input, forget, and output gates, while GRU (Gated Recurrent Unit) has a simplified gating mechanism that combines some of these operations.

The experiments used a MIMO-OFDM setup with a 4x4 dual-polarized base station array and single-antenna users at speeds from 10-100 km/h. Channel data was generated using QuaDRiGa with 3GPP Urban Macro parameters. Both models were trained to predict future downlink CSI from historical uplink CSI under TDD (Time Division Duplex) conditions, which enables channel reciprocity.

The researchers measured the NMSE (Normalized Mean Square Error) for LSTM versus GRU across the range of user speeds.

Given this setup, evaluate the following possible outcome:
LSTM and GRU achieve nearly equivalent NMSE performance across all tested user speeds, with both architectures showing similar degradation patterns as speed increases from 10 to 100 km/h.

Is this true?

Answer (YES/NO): NO